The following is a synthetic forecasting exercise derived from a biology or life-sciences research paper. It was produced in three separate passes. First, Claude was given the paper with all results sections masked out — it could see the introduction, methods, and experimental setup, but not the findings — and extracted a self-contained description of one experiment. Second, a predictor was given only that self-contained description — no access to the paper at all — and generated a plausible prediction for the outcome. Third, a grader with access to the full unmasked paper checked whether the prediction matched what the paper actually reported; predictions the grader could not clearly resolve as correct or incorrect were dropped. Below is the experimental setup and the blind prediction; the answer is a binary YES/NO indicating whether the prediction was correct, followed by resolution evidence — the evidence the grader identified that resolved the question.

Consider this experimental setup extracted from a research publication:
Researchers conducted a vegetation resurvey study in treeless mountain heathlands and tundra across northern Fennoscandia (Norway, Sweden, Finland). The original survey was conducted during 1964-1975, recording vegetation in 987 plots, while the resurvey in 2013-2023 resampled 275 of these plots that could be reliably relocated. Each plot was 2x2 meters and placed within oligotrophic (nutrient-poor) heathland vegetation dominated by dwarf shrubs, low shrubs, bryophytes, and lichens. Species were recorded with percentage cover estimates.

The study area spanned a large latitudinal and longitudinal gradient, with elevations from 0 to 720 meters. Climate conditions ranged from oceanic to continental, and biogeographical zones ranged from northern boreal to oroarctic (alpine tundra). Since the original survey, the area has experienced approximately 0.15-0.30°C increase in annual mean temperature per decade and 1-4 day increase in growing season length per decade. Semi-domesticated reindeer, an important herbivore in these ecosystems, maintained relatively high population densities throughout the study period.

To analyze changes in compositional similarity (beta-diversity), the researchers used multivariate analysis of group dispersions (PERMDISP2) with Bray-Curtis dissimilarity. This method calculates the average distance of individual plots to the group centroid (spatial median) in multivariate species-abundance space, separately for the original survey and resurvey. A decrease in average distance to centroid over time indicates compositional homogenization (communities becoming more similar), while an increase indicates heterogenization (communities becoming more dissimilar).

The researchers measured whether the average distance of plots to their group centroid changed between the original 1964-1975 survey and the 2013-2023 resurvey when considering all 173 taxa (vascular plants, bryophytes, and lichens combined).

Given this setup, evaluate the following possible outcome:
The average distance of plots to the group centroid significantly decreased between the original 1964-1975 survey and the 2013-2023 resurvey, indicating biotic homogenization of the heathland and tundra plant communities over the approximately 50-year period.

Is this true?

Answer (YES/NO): YES